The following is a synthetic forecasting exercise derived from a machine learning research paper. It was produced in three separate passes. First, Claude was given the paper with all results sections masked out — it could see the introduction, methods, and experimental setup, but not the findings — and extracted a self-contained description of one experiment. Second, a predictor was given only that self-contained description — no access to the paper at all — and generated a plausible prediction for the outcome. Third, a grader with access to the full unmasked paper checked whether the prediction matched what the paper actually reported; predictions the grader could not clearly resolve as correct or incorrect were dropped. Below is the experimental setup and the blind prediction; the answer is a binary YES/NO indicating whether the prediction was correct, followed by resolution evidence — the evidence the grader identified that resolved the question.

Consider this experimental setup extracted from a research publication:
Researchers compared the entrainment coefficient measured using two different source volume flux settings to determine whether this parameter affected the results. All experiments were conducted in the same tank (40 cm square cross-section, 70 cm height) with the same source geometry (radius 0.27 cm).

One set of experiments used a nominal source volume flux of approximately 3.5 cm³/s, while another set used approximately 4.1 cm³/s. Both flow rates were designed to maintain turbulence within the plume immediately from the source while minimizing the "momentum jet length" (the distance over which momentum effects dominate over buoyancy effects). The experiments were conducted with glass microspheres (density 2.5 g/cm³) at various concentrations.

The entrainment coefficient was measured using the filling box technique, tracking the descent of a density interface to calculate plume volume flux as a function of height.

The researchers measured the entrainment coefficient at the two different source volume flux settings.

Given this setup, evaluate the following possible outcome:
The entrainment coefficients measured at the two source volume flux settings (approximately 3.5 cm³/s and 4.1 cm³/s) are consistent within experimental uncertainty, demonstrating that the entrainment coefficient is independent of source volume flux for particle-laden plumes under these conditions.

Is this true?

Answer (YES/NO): YES